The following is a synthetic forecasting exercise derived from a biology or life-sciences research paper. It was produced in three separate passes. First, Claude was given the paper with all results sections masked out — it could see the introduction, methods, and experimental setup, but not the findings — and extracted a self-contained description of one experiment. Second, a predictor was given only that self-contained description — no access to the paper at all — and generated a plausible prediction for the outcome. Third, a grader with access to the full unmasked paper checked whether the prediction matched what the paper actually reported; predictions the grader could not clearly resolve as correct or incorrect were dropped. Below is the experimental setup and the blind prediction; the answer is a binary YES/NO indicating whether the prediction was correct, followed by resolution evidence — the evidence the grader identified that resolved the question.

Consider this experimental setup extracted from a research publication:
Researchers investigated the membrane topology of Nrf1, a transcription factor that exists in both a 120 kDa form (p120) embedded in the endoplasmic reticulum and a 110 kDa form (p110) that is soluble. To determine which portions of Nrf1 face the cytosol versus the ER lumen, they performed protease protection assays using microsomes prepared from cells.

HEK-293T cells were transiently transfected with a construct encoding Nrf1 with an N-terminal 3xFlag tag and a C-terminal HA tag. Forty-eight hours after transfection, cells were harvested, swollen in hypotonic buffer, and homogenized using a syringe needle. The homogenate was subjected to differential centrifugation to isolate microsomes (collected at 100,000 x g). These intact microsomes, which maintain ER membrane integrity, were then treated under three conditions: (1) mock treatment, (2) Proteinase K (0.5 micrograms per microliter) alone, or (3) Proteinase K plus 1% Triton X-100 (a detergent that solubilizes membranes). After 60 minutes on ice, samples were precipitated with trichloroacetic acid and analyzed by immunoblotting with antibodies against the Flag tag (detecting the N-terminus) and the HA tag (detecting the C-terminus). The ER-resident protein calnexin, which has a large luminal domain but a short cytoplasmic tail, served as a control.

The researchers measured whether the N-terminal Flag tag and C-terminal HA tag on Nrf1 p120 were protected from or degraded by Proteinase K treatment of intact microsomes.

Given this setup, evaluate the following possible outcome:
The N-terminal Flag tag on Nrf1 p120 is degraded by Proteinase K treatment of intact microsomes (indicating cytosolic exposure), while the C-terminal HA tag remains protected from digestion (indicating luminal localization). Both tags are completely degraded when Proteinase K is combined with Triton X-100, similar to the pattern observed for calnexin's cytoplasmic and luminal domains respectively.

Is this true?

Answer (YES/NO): NO